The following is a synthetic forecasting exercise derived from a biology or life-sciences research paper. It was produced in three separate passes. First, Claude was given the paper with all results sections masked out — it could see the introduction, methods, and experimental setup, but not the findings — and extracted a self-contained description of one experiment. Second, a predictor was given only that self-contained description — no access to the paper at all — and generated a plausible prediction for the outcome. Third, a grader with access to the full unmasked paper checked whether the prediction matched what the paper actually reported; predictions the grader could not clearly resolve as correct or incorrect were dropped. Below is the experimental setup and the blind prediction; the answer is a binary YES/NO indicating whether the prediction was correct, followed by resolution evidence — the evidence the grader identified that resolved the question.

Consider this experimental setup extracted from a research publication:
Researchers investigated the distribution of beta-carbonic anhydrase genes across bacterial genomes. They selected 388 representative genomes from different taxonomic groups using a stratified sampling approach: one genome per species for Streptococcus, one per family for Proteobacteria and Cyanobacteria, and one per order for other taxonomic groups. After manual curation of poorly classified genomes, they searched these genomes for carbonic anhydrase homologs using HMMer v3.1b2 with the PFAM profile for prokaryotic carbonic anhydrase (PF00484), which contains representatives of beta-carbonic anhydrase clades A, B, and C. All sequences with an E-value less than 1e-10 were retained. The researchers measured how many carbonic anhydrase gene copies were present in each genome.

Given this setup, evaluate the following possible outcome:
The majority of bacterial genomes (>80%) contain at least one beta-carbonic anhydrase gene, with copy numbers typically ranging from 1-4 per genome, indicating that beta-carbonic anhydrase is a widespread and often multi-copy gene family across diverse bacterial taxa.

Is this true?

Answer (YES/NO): NO